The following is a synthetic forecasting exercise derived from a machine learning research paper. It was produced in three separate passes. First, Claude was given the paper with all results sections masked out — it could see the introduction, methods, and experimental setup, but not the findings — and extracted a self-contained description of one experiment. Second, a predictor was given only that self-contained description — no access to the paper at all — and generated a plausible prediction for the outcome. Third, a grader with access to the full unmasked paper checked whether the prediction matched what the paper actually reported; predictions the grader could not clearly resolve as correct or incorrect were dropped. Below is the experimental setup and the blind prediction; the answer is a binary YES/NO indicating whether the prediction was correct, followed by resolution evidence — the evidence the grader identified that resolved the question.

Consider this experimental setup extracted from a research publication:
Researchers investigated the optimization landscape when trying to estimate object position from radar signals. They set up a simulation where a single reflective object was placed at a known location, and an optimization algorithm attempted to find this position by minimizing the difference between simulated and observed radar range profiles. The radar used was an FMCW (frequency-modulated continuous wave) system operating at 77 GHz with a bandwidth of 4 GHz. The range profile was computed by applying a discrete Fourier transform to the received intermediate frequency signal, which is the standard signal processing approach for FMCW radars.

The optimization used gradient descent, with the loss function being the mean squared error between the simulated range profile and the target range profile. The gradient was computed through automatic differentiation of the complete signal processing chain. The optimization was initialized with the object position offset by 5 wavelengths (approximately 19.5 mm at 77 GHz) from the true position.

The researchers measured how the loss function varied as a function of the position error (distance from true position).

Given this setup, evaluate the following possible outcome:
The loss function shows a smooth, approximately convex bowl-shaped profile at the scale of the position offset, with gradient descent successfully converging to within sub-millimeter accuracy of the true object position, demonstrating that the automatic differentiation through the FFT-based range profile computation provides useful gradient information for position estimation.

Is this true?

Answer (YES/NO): NO